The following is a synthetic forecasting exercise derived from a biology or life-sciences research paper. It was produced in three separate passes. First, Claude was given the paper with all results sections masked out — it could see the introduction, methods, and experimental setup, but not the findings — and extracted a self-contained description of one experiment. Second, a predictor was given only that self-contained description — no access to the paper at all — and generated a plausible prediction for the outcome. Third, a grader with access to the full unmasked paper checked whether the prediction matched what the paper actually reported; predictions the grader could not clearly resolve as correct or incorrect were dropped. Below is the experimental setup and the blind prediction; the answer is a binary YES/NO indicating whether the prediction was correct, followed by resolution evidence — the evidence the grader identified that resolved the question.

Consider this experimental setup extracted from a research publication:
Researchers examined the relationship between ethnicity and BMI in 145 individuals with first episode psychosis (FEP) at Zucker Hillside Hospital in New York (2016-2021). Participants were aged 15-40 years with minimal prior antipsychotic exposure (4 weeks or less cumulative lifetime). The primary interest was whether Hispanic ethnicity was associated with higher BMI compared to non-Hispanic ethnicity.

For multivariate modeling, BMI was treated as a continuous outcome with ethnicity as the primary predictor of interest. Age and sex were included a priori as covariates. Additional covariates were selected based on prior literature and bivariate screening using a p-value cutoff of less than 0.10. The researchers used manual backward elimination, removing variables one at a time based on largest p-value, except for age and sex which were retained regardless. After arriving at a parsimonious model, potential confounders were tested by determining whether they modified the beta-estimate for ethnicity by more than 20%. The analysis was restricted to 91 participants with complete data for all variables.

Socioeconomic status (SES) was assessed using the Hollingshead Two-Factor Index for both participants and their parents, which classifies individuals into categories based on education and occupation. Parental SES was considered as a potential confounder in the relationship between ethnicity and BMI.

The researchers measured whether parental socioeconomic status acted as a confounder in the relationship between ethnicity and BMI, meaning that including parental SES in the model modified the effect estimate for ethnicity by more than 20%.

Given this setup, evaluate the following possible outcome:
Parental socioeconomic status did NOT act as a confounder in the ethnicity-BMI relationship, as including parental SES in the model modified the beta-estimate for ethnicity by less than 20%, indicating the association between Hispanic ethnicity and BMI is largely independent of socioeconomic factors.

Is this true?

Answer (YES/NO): NO